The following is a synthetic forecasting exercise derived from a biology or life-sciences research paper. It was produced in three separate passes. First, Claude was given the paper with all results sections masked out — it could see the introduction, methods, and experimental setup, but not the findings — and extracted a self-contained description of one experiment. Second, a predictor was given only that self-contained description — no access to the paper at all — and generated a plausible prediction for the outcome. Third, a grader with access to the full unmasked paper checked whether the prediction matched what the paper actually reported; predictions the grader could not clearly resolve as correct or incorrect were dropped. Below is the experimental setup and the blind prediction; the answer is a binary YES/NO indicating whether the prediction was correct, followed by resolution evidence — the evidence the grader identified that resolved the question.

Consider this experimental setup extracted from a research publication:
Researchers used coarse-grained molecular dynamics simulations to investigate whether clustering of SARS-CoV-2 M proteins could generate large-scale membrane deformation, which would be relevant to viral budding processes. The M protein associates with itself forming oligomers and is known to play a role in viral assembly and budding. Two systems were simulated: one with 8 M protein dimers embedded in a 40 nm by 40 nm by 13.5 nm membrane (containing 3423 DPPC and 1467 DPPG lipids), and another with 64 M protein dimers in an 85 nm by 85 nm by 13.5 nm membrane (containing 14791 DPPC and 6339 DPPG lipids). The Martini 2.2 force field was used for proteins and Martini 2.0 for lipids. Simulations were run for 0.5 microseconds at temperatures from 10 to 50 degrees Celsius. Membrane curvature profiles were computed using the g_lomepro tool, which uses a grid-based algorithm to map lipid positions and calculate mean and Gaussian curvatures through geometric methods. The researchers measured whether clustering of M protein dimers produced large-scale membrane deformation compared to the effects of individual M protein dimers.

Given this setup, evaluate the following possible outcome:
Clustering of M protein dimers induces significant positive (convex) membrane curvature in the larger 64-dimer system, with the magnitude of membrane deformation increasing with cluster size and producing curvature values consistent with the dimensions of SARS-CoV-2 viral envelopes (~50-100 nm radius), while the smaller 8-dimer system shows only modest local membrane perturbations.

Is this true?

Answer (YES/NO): NO